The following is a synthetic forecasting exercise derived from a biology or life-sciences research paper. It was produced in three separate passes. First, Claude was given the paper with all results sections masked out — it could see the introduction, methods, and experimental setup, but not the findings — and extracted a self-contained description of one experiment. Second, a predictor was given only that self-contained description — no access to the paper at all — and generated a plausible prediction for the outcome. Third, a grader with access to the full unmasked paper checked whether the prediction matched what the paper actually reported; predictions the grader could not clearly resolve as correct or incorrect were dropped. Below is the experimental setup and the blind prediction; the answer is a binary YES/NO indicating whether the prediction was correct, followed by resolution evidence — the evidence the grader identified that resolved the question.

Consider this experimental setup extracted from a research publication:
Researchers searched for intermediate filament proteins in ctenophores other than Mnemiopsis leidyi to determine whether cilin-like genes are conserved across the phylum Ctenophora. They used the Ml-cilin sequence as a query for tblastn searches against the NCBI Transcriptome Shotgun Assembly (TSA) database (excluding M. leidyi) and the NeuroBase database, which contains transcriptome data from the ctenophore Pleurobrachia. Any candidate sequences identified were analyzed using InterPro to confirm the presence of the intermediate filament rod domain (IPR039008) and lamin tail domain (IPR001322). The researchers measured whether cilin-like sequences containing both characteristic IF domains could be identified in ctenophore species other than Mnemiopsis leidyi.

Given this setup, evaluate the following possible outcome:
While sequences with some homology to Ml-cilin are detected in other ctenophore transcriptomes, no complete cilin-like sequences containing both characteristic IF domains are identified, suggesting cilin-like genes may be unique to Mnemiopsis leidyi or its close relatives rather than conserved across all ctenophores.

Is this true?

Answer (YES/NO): NO